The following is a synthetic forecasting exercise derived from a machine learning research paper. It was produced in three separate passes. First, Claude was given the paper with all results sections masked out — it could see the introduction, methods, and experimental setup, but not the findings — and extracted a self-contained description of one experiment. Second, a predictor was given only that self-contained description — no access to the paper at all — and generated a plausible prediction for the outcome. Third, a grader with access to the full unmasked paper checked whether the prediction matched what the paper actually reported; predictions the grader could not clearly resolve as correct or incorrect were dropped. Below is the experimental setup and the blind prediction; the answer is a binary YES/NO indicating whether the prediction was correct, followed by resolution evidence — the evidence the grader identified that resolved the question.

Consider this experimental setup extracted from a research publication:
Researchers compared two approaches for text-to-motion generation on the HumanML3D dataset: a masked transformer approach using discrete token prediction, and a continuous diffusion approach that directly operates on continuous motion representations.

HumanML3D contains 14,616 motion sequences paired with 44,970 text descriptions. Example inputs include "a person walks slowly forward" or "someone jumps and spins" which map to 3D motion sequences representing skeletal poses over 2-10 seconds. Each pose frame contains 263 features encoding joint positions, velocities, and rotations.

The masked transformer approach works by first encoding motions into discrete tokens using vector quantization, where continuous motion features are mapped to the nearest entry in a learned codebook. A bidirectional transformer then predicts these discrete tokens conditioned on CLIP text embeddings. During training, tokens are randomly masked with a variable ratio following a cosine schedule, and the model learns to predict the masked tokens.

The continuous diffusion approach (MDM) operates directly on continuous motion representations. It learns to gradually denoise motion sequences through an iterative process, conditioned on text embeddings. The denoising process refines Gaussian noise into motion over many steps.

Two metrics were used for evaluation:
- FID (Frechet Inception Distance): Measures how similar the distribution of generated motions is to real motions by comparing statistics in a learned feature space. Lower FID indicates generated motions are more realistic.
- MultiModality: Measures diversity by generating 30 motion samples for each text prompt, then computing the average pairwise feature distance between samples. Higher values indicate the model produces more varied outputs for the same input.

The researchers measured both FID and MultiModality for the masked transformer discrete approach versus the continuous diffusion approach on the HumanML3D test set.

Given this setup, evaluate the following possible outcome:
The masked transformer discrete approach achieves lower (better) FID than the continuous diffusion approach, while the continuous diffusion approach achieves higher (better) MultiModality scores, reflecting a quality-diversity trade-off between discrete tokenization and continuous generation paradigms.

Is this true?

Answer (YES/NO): YES